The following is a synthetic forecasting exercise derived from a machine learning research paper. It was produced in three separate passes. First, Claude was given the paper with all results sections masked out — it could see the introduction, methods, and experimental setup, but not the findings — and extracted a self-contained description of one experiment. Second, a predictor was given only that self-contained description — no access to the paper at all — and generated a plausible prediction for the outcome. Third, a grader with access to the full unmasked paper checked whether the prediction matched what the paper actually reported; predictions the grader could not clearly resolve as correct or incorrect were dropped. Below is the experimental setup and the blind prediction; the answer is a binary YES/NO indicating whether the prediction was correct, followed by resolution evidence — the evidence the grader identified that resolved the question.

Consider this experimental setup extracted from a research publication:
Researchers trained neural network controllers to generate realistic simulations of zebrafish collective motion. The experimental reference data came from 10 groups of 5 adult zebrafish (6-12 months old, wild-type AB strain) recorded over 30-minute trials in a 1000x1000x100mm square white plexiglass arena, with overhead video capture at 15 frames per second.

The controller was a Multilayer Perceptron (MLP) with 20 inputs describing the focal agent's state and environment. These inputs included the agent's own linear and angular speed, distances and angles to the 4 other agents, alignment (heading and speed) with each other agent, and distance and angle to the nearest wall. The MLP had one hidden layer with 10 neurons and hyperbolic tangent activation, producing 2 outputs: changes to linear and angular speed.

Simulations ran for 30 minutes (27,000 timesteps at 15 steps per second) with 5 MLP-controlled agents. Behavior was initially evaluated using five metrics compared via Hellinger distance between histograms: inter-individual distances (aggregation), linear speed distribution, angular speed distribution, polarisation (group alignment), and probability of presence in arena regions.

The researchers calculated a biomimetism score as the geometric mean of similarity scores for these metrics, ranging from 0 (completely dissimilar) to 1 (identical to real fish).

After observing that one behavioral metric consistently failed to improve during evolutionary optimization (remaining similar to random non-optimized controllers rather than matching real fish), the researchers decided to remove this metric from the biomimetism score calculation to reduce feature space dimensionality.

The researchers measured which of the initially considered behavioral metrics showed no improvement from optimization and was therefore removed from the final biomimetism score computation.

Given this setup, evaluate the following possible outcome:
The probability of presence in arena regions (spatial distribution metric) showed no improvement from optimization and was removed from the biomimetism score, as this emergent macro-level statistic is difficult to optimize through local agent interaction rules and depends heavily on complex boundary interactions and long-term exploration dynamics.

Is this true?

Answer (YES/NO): NO